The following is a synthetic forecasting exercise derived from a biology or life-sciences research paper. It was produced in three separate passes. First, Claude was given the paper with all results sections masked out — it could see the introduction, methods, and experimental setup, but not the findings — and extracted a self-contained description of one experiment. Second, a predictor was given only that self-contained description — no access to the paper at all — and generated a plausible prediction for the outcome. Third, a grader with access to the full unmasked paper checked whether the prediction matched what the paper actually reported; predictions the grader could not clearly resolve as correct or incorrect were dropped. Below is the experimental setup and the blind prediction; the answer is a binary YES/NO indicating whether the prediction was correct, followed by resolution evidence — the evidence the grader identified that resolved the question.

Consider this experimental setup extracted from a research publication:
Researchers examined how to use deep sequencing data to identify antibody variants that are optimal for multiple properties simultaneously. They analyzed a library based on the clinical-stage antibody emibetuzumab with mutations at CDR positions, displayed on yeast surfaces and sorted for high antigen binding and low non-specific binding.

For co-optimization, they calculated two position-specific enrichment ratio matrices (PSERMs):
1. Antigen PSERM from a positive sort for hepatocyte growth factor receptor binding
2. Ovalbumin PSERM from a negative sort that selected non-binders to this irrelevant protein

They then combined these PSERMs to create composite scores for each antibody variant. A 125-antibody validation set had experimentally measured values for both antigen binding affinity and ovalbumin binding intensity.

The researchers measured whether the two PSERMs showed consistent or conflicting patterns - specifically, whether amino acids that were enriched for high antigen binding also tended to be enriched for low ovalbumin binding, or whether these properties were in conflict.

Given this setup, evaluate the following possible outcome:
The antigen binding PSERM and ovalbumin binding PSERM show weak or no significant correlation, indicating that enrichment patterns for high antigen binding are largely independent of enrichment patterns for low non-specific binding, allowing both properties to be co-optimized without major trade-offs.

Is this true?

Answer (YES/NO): NO